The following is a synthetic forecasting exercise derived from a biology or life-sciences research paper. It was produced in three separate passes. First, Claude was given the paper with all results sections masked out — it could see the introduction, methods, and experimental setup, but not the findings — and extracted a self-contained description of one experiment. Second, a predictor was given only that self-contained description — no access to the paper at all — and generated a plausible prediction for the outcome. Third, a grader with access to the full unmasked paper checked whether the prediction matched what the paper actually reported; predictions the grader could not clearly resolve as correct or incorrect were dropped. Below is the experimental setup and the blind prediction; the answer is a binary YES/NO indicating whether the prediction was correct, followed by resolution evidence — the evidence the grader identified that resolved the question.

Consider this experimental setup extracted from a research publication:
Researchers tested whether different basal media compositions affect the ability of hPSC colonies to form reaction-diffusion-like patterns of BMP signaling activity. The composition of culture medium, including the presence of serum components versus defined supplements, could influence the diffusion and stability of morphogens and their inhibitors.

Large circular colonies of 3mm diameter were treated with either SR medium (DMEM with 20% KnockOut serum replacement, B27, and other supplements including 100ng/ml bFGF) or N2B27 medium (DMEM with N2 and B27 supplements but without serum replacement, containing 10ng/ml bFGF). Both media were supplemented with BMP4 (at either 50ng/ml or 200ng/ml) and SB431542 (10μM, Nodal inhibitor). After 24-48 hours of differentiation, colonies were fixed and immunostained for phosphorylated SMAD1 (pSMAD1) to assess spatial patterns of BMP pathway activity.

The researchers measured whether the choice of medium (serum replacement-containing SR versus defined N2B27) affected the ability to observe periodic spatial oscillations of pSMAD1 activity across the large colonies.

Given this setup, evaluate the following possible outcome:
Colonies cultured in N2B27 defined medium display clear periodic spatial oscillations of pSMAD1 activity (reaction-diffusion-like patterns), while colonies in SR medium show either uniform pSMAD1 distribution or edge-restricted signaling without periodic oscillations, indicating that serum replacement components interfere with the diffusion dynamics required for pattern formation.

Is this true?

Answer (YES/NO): YES